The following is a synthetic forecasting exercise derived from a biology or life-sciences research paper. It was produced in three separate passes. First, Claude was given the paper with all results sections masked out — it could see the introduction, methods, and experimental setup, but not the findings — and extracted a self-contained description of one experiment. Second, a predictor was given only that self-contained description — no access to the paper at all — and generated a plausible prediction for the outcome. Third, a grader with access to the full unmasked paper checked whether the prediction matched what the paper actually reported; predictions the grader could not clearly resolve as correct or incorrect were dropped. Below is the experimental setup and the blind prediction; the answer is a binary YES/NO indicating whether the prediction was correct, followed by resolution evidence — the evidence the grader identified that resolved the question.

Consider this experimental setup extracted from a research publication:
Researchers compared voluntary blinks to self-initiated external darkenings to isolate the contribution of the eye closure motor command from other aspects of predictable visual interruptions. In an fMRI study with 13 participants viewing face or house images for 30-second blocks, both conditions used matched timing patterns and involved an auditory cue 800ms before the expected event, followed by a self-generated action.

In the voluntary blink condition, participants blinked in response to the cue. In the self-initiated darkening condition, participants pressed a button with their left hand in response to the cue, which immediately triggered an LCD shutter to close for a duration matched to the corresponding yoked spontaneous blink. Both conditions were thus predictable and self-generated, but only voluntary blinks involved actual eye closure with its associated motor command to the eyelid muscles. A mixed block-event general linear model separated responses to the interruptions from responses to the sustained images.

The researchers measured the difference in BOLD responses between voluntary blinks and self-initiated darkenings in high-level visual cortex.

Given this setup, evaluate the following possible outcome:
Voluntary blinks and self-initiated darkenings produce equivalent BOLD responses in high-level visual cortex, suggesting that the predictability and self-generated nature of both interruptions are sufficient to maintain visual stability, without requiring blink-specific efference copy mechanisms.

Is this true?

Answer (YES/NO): NO